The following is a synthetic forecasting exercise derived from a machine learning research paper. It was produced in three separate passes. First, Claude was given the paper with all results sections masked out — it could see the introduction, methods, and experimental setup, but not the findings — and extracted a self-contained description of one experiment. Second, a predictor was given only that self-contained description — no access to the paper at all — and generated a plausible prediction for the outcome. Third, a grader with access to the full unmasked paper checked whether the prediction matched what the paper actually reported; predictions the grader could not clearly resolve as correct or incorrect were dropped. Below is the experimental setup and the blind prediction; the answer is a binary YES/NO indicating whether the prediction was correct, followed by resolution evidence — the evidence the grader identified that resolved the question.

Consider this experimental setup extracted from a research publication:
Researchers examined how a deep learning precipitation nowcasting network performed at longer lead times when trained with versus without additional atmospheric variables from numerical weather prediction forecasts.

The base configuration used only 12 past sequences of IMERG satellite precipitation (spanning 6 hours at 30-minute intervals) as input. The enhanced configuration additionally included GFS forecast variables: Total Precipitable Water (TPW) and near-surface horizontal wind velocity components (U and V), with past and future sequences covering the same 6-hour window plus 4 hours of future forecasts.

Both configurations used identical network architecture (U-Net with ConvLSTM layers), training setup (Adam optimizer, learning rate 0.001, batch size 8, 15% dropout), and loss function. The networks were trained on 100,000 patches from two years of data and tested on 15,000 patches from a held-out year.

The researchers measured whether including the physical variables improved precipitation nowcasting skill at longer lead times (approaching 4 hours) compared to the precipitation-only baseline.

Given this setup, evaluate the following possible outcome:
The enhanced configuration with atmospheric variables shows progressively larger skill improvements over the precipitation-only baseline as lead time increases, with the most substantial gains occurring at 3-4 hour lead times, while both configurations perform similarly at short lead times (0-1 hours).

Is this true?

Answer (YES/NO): YES